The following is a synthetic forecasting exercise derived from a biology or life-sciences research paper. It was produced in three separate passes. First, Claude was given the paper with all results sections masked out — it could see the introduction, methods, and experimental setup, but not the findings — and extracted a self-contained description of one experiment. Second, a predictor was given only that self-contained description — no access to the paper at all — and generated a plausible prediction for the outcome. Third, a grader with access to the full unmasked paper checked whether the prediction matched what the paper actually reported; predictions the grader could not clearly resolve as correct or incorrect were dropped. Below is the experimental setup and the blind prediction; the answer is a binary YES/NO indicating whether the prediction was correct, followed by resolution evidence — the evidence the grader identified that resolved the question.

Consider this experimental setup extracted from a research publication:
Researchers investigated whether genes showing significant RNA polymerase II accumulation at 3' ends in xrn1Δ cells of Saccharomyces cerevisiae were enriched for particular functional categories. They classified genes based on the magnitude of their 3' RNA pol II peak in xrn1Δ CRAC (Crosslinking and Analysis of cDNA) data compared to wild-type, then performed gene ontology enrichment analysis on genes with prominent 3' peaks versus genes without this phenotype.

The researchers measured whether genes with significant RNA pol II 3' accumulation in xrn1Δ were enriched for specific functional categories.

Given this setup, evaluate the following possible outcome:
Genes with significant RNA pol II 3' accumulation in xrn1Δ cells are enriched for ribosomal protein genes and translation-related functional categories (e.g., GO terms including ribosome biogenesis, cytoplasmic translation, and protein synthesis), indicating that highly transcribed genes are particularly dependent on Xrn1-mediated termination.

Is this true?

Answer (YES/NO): NO